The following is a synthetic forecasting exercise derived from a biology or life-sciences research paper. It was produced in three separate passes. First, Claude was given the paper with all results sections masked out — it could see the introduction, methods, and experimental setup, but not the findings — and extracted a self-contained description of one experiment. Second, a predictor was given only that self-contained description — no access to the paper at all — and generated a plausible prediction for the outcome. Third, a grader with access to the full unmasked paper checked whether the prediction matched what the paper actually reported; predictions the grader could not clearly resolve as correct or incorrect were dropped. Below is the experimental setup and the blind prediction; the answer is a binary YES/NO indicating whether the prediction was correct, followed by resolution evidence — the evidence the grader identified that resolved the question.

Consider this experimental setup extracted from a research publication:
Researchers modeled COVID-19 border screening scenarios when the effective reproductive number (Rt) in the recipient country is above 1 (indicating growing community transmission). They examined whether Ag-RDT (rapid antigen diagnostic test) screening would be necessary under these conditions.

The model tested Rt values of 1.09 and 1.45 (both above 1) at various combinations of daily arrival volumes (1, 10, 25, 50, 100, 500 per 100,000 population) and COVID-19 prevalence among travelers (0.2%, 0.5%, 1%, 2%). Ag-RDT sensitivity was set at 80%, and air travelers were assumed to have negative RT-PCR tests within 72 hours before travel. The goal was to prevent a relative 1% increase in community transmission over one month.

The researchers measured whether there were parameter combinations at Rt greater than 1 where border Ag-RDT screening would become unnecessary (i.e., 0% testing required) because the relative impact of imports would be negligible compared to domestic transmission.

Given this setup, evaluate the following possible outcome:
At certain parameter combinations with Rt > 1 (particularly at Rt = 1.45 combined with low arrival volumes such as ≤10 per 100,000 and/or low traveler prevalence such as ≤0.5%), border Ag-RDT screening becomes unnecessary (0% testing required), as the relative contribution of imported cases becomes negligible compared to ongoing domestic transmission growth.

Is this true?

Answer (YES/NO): YES